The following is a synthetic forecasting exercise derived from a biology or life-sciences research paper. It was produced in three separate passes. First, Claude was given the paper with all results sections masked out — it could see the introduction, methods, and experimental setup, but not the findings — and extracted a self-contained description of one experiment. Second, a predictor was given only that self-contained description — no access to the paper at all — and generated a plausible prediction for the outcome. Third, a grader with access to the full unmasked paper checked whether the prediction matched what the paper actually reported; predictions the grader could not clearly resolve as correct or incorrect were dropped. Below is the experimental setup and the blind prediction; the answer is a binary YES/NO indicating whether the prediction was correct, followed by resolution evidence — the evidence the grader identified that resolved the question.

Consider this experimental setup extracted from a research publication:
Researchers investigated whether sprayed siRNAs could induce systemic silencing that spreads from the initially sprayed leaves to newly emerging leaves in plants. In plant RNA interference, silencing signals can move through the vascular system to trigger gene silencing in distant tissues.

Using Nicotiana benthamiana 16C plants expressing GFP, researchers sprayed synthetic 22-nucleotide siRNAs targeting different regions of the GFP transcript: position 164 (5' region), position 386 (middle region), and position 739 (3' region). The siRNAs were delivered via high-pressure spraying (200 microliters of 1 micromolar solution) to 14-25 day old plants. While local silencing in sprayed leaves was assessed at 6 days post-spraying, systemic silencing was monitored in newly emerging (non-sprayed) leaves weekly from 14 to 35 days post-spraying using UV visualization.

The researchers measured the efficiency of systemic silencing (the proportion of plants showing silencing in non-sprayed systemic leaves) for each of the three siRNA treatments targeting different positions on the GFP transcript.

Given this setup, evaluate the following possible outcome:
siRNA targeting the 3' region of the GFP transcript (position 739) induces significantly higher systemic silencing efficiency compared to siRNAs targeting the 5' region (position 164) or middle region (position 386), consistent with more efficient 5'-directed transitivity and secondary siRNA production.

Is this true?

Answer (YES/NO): NO